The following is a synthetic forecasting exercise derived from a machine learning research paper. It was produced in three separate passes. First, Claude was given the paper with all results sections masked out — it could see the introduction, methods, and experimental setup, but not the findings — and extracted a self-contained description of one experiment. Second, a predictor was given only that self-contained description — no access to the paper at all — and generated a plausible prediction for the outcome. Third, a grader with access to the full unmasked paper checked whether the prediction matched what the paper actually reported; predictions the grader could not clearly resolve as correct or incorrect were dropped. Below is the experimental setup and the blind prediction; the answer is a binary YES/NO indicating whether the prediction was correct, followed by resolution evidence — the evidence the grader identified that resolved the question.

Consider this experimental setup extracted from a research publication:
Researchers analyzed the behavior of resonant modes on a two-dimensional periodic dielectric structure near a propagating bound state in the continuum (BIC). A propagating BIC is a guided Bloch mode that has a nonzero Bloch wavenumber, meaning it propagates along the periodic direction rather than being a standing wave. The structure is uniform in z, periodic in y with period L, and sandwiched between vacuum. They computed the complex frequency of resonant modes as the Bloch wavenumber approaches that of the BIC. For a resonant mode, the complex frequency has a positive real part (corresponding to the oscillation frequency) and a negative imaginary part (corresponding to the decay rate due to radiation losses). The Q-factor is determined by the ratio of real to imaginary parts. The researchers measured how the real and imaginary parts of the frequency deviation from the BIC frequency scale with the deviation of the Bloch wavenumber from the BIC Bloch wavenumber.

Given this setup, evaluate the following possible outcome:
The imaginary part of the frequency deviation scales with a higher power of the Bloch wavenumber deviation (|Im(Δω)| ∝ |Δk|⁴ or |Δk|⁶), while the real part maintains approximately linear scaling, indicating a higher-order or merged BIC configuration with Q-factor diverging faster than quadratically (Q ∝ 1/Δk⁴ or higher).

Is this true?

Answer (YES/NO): NO